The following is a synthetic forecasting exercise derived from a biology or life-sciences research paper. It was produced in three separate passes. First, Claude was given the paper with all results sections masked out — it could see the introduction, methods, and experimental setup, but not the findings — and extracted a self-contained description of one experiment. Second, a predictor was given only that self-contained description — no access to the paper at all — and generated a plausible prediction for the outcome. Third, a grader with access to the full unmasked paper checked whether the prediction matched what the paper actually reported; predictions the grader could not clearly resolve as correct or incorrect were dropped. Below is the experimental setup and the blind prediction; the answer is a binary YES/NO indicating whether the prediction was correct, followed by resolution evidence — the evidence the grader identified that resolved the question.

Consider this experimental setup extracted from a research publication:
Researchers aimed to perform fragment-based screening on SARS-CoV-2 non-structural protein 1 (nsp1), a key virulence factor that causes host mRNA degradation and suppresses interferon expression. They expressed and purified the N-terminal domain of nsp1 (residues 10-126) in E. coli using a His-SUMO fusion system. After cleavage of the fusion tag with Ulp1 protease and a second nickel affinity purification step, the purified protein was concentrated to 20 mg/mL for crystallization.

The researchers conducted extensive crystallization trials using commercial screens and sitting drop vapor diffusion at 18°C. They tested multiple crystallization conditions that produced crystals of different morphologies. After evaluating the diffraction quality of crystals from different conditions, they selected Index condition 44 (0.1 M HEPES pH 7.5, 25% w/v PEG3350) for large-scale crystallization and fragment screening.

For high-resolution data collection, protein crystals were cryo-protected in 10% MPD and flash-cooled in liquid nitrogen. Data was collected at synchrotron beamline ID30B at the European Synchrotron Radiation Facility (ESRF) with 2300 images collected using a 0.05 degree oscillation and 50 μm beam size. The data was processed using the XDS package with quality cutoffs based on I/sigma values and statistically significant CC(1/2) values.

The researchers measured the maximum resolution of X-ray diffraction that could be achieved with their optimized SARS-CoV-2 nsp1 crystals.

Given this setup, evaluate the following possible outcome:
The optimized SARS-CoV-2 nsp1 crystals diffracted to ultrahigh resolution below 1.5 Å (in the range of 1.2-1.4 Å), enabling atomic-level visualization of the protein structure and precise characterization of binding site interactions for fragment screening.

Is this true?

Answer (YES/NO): NO